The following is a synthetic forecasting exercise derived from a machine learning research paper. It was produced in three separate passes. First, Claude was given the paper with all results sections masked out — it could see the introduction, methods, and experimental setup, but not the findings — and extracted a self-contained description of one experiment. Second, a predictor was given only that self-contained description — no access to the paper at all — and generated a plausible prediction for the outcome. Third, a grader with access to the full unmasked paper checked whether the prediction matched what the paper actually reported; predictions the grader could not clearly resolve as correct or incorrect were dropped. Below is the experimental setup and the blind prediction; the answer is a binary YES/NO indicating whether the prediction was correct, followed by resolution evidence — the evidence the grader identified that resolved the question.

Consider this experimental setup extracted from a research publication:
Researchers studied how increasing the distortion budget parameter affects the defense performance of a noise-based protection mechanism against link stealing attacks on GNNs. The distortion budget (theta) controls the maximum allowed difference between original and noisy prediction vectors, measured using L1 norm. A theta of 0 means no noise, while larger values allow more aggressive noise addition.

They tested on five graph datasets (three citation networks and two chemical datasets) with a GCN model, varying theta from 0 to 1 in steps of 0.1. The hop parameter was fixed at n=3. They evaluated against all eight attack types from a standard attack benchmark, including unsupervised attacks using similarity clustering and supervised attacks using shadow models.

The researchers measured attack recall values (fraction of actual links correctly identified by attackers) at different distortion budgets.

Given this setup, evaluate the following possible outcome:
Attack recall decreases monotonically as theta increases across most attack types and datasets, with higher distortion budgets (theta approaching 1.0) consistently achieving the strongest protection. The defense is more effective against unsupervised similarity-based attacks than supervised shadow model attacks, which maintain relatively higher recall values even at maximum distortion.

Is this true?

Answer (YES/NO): NO